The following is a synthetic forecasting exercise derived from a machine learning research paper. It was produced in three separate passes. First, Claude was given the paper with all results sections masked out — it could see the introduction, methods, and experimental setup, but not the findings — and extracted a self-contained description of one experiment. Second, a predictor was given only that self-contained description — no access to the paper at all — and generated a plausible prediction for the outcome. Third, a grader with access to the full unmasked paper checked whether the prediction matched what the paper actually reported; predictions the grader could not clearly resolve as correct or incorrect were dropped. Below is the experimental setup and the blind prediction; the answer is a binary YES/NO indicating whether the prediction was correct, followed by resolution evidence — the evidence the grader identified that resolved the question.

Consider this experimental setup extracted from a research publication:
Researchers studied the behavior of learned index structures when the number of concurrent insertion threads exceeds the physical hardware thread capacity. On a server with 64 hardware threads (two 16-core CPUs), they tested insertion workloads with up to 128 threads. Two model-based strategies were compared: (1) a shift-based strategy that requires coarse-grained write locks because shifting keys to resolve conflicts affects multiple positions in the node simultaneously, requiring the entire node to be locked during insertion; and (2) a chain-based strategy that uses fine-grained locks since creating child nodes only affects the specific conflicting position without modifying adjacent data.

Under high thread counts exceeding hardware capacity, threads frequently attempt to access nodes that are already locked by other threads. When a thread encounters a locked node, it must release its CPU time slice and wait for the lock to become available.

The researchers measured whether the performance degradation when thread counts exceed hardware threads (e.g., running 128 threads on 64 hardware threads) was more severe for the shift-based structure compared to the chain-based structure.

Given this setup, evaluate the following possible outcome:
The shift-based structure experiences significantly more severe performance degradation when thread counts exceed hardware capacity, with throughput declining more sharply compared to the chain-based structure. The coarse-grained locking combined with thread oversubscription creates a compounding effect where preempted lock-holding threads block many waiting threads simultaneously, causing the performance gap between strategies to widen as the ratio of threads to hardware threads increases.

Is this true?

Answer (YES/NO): YES